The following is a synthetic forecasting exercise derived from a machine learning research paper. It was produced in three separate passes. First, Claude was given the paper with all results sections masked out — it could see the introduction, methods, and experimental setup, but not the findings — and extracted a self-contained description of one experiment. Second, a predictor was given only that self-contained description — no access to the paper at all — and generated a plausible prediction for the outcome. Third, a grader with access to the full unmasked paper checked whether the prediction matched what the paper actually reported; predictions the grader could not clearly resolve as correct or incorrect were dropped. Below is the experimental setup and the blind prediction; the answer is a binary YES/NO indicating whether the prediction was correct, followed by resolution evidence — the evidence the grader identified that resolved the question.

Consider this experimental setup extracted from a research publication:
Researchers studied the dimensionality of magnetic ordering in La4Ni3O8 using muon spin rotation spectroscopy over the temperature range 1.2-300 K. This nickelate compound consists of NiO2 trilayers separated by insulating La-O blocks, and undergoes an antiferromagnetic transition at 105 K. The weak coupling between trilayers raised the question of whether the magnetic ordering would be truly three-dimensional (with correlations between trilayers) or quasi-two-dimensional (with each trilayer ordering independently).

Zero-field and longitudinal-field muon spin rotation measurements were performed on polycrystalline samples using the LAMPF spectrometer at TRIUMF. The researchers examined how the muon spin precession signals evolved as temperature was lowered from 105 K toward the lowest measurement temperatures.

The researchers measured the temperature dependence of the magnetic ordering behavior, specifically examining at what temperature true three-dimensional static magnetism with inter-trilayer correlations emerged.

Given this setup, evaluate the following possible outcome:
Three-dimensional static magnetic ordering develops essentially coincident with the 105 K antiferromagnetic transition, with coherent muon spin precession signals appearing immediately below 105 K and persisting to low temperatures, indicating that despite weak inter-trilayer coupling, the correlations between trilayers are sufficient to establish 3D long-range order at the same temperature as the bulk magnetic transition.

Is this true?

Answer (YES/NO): NO